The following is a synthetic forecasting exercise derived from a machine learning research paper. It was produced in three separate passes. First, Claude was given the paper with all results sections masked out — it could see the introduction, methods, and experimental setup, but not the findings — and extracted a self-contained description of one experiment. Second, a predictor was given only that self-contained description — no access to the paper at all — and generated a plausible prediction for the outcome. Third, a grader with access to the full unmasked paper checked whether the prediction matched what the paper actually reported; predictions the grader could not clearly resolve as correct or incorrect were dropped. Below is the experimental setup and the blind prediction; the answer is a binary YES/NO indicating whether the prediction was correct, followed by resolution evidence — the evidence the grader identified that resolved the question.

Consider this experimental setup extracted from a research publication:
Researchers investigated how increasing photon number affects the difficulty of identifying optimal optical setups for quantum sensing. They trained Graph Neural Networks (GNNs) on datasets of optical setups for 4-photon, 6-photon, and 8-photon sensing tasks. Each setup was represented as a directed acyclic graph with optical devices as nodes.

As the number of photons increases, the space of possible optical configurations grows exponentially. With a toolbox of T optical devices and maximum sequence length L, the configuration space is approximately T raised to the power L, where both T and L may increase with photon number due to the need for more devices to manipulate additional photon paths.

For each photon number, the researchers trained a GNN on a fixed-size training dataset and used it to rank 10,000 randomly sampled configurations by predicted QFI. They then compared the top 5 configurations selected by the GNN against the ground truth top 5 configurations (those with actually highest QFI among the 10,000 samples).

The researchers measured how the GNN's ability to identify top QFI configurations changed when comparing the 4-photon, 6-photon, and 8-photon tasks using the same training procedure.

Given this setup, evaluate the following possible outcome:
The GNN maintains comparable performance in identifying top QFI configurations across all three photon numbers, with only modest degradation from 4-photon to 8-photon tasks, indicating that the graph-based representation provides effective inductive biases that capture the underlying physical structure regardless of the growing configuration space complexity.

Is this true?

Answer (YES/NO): NO